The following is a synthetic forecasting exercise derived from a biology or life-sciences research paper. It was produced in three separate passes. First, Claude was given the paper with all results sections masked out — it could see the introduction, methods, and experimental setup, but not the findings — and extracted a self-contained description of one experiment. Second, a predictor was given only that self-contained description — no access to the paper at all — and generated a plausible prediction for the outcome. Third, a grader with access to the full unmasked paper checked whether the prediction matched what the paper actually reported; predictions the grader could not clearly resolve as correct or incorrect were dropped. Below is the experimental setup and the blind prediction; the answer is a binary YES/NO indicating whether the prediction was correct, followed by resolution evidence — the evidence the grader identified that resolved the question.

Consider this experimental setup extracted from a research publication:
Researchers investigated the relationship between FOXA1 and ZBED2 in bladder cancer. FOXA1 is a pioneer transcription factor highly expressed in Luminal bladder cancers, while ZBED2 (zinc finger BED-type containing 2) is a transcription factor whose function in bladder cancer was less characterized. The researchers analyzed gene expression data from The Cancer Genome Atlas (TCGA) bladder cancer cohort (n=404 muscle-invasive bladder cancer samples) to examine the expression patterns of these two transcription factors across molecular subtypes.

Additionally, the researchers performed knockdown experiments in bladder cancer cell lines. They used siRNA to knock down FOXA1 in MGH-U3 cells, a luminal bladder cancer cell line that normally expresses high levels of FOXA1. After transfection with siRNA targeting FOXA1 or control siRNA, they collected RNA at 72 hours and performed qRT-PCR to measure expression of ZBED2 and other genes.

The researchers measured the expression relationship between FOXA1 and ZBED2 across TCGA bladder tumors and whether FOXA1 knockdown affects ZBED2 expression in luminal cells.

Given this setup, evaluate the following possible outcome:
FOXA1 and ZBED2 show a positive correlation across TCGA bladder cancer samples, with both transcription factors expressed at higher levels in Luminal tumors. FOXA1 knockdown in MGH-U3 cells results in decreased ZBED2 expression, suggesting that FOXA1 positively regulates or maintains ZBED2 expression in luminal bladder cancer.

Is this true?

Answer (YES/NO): NO